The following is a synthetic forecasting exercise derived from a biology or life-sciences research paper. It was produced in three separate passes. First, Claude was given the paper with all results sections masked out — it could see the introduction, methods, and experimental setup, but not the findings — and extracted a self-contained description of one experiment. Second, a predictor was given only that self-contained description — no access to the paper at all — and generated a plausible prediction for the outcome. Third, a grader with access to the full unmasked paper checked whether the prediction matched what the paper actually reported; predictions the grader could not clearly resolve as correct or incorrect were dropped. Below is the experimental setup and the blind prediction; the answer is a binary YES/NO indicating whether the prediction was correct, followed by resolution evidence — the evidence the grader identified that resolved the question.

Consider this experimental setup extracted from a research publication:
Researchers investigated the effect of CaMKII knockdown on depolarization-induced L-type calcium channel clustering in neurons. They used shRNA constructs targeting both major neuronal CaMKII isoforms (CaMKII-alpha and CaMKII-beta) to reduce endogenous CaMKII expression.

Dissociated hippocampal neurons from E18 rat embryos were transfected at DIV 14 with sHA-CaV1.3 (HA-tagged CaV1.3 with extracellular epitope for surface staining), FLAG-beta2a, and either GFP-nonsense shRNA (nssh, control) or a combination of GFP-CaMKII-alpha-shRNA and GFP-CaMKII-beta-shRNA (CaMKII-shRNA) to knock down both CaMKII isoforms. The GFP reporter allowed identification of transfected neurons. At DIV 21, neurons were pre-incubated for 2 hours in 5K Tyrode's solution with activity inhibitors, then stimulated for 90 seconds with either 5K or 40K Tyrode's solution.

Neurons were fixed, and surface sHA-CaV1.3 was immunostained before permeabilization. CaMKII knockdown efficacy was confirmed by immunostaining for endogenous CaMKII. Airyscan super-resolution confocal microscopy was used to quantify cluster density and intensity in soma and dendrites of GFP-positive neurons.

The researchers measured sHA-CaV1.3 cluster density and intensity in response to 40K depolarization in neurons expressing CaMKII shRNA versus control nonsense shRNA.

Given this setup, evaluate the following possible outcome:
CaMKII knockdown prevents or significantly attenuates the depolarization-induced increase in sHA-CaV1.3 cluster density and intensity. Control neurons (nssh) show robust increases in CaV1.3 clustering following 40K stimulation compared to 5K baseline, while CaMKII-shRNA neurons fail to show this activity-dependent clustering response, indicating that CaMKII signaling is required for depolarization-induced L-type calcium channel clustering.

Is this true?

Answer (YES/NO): NO